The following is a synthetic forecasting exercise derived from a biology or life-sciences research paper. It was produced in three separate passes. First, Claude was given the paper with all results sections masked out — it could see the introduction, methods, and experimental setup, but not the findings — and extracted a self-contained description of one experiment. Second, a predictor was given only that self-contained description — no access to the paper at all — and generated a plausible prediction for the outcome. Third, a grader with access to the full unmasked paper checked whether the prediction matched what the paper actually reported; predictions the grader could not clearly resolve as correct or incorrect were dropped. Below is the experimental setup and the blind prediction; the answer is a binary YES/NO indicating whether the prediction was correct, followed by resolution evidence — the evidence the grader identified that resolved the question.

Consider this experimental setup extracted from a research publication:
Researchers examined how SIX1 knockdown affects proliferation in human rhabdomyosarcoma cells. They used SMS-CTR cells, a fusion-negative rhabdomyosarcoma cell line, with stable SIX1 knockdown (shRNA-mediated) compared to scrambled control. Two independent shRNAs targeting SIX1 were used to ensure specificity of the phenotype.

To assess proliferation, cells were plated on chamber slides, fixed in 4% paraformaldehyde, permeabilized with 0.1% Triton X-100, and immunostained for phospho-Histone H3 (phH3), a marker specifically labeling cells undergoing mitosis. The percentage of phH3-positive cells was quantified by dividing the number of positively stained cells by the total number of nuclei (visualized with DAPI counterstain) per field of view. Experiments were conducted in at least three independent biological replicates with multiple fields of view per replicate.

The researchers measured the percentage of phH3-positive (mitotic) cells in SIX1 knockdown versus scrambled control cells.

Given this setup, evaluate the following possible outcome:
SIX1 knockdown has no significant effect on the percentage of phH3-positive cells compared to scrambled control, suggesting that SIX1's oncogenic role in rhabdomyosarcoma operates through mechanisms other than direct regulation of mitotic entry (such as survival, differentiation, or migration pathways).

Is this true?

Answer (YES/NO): NO